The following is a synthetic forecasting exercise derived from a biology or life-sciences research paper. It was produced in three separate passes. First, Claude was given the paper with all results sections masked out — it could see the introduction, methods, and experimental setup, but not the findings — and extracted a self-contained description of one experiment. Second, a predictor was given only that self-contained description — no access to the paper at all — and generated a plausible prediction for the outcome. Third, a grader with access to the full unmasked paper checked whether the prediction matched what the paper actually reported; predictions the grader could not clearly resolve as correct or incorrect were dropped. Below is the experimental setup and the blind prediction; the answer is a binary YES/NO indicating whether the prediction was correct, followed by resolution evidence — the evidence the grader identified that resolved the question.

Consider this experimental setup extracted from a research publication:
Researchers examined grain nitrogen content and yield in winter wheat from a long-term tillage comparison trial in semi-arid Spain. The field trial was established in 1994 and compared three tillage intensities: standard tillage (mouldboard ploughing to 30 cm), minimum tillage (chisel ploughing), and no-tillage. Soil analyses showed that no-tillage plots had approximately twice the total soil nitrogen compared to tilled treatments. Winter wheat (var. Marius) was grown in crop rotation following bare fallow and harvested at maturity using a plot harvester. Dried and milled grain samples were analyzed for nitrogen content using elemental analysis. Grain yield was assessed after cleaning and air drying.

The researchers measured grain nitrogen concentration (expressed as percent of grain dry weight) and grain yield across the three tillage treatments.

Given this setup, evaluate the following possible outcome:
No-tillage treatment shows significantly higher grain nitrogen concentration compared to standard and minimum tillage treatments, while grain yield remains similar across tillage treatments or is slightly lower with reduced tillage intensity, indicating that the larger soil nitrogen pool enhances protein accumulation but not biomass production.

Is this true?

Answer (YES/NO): NO